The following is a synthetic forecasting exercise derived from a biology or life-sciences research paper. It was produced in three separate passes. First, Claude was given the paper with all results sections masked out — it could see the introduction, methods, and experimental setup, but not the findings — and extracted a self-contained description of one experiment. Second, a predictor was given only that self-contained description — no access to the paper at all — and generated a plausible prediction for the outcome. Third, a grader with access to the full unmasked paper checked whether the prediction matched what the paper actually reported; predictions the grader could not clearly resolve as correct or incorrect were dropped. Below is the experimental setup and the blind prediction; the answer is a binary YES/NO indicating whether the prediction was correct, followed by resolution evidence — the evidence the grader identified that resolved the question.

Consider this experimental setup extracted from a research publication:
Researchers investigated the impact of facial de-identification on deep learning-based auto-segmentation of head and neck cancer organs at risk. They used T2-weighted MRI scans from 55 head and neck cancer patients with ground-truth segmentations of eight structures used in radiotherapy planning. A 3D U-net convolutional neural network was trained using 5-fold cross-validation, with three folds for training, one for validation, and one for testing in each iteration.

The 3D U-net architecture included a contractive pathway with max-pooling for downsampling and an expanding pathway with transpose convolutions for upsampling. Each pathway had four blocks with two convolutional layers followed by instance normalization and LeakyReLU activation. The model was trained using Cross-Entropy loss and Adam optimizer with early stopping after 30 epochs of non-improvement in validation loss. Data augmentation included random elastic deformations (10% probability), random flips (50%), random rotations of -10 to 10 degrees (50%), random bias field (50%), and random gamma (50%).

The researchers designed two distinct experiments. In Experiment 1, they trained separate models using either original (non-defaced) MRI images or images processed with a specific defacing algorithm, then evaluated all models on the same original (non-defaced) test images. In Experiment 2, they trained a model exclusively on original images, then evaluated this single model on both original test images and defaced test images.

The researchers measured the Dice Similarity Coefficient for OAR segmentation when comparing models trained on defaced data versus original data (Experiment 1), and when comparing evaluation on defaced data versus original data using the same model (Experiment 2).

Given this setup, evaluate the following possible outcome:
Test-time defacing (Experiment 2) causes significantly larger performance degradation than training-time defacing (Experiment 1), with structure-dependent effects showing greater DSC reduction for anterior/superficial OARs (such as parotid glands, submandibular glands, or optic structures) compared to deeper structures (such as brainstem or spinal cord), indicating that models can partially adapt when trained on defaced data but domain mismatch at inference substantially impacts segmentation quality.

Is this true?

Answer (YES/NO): NO